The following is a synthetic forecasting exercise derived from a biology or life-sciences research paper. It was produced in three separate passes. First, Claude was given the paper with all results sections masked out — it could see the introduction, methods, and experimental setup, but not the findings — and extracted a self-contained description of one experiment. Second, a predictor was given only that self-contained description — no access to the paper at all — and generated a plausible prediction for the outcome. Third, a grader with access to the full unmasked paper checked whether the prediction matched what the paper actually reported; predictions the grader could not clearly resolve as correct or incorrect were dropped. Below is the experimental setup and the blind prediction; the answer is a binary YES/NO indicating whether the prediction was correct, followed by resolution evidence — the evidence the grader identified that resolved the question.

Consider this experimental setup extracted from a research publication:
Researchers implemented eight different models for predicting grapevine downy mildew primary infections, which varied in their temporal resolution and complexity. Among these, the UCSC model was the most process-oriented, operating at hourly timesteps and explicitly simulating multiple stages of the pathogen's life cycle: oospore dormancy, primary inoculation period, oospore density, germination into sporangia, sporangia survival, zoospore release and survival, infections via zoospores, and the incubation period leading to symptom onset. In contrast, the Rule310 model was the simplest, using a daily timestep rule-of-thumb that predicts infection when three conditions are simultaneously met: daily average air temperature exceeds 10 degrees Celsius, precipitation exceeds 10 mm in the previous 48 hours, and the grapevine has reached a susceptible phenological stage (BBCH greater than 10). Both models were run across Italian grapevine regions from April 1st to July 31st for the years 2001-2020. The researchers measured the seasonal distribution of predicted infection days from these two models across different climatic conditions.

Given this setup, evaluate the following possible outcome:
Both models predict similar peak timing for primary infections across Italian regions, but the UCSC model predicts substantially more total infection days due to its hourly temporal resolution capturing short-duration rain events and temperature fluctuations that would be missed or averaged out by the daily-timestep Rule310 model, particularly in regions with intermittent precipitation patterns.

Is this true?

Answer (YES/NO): NO